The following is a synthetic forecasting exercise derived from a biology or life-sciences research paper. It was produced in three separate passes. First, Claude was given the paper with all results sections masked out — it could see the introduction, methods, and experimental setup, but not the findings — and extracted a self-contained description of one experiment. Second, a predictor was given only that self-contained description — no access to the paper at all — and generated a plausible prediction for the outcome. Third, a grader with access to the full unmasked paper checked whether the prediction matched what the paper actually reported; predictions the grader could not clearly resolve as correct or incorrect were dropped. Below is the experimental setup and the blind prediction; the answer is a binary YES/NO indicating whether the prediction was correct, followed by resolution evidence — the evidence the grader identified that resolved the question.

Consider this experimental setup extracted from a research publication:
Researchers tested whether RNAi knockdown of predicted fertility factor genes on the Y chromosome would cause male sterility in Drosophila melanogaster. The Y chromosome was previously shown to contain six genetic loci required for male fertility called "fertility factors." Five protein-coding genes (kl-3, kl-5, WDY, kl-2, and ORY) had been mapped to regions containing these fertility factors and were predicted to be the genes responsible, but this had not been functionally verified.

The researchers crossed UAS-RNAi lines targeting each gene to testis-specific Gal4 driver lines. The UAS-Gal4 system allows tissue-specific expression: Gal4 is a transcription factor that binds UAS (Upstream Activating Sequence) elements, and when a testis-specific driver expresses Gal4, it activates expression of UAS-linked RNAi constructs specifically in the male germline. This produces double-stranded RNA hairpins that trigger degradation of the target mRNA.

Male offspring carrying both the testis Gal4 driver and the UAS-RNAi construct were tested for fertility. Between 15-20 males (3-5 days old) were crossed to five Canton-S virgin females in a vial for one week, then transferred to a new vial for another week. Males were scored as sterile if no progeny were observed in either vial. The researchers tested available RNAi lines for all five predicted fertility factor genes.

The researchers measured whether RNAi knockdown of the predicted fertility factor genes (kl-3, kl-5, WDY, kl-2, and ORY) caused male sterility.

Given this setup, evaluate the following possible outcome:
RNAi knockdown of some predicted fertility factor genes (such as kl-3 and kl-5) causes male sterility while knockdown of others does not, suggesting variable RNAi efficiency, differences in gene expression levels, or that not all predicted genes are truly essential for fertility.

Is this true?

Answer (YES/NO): NO